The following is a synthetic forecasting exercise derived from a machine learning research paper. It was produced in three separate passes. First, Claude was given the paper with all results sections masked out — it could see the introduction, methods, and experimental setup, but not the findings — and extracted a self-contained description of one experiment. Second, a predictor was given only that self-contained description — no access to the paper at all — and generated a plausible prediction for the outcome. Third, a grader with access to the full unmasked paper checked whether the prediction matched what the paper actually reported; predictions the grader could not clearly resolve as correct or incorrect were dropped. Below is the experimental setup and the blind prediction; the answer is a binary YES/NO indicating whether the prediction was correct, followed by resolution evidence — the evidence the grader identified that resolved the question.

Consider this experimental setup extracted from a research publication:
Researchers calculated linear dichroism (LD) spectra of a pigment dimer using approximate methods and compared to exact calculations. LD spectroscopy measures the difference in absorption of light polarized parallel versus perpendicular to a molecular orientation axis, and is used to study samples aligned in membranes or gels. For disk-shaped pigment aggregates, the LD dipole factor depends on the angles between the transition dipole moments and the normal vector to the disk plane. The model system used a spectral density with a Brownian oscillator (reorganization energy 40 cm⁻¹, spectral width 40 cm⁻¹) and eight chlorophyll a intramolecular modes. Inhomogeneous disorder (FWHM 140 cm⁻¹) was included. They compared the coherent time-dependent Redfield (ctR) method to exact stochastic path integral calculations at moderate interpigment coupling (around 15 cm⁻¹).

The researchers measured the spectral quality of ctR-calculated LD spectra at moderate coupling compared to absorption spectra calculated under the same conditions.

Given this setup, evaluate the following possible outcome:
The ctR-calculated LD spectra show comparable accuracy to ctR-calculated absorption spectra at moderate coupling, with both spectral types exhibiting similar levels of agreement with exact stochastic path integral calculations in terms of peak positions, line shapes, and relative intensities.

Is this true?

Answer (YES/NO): YES